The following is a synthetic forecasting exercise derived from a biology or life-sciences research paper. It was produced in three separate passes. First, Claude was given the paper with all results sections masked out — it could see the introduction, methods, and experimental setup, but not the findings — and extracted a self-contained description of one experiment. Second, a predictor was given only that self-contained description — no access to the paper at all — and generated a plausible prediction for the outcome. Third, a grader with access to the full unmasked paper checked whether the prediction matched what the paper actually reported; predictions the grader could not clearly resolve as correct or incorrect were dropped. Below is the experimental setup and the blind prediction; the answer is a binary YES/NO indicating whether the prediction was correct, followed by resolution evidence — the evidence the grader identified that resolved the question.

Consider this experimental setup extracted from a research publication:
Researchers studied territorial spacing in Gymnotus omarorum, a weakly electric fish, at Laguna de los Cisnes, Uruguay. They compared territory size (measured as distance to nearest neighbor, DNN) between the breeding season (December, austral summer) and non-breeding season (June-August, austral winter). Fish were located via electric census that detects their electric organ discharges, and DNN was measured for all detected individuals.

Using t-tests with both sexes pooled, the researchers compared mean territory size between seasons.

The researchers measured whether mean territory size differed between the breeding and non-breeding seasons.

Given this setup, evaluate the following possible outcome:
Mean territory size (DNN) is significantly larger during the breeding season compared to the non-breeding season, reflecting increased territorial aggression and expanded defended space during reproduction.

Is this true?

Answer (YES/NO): YES